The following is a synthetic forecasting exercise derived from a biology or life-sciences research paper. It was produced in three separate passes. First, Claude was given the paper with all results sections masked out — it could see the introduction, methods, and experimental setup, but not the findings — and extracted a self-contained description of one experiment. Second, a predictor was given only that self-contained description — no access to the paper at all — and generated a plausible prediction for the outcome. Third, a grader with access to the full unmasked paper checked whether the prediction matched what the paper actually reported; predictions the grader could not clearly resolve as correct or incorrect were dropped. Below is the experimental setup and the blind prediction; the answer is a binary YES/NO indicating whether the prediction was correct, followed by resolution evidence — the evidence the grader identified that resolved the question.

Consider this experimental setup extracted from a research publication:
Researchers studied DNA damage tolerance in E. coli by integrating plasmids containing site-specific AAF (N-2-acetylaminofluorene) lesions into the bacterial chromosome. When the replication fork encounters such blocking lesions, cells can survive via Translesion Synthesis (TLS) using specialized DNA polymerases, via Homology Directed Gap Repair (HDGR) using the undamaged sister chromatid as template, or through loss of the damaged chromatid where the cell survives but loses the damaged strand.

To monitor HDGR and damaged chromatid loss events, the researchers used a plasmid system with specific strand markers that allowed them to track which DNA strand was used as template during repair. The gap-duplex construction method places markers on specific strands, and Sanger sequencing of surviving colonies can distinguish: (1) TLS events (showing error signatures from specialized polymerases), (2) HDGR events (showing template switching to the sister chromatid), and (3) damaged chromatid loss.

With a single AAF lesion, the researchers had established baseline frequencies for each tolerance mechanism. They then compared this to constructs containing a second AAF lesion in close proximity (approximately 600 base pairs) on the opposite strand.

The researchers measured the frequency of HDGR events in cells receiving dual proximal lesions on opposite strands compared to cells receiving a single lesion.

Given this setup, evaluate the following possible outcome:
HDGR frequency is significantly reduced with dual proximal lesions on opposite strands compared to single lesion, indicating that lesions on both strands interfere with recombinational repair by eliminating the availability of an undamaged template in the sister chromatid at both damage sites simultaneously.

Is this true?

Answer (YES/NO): YES